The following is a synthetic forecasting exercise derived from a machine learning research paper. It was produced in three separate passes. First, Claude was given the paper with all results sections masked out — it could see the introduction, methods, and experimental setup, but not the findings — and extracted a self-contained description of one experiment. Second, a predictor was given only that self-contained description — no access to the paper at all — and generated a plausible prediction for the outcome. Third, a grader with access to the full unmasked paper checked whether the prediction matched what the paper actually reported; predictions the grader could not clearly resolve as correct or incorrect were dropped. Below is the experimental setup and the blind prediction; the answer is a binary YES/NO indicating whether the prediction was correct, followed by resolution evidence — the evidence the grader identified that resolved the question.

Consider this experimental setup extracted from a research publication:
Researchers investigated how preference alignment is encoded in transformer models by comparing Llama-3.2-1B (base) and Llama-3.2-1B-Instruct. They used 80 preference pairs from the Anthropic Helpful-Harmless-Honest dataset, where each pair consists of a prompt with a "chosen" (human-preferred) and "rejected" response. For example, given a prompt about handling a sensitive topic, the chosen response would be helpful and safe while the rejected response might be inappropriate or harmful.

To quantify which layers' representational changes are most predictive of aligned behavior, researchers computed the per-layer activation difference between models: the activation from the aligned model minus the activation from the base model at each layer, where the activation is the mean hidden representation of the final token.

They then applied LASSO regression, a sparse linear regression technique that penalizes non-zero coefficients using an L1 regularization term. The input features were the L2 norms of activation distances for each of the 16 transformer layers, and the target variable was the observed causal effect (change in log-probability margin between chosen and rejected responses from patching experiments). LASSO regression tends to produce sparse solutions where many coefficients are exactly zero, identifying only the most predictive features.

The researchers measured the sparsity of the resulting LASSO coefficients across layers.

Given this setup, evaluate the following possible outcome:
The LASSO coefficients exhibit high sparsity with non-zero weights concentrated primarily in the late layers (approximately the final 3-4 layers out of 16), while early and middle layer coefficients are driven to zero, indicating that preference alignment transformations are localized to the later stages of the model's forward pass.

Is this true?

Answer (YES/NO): NO